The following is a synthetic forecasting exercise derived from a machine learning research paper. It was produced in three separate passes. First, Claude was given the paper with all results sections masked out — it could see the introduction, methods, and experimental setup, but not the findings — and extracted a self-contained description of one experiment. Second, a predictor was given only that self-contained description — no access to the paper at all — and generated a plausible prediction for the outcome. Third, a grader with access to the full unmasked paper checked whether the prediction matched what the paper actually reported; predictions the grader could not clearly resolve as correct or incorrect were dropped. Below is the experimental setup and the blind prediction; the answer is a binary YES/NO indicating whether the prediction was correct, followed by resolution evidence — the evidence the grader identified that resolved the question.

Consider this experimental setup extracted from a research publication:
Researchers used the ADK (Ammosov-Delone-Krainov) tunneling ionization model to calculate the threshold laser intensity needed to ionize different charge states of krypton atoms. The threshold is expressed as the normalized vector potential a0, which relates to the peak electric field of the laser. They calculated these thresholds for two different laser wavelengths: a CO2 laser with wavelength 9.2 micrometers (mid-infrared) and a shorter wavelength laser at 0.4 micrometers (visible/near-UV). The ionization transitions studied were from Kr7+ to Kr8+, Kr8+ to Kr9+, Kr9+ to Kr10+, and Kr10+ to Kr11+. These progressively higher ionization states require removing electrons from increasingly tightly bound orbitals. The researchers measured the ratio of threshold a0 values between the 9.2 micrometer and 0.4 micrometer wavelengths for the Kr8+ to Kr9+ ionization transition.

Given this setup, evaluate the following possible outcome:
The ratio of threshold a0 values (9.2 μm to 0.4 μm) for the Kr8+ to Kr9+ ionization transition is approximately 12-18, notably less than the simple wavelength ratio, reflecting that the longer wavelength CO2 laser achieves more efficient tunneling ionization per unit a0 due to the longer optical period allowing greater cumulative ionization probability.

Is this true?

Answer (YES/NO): NO